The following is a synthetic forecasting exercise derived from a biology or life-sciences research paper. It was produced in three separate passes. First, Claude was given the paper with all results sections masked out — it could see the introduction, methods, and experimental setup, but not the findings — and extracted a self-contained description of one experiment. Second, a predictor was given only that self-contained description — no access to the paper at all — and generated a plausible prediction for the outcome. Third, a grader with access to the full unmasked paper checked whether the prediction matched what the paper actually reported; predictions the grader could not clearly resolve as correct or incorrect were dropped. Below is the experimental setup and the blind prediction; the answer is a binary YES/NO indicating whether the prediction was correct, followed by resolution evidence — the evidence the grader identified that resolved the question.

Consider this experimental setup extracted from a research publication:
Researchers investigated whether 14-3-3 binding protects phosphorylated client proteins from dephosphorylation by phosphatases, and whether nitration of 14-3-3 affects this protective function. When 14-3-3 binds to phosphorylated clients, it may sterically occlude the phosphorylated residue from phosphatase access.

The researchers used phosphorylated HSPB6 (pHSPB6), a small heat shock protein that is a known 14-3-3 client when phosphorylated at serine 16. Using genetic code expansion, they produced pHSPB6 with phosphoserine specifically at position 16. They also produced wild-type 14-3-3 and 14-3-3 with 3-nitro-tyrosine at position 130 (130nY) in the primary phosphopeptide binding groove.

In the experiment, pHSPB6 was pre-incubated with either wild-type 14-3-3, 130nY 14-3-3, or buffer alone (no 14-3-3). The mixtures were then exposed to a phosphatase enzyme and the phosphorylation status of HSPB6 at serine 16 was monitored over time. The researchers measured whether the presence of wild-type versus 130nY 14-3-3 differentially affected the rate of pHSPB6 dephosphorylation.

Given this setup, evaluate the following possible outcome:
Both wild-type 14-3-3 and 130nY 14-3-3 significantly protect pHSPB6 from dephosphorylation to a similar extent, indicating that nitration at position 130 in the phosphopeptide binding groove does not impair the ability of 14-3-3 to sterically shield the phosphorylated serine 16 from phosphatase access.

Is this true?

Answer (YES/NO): NO